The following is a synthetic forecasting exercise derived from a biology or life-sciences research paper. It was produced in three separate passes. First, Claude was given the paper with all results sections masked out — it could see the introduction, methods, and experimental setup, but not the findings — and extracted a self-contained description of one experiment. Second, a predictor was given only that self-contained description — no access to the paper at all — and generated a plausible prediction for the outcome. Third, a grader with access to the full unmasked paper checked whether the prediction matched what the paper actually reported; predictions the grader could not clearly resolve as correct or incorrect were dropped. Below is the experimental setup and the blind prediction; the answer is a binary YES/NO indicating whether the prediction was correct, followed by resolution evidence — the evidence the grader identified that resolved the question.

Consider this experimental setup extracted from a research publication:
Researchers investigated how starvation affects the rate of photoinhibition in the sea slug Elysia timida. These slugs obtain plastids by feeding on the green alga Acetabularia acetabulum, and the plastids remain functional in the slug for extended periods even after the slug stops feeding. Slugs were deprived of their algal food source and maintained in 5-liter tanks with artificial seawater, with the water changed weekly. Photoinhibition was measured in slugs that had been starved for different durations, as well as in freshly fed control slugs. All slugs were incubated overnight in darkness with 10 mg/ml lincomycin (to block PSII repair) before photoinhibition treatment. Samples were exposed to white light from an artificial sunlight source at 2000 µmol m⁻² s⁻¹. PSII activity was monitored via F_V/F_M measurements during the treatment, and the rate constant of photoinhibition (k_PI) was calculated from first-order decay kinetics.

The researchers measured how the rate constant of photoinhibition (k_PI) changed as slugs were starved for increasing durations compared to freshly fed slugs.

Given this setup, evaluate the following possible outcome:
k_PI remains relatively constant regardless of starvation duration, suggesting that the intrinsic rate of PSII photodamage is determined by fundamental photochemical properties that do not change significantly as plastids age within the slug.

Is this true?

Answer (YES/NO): NO